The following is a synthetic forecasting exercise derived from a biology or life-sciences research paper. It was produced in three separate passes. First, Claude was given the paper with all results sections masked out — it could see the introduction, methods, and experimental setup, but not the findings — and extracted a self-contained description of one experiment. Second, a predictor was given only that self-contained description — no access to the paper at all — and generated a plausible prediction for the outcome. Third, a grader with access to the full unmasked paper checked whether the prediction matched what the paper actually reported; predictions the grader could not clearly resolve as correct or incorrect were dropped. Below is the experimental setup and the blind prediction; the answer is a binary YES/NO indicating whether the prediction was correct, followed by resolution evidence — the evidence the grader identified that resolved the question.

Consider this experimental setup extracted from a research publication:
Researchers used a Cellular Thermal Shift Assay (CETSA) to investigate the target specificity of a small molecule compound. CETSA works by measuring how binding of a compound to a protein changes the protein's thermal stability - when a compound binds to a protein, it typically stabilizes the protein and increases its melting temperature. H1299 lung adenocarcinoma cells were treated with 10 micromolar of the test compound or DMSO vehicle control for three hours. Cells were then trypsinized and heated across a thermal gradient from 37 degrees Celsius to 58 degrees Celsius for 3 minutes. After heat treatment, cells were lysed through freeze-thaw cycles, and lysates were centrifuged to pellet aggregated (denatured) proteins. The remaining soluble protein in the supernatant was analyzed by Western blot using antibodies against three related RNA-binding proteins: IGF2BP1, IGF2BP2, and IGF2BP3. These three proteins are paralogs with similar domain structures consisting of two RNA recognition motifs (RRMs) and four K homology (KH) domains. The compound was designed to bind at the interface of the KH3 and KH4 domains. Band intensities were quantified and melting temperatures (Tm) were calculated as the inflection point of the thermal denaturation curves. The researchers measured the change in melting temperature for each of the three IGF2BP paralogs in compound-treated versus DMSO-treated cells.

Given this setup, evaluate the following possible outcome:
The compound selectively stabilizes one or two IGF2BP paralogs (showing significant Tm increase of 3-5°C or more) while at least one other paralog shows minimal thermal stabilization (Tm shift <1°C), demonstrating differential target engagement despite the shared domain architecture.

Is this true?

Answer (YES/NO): NO